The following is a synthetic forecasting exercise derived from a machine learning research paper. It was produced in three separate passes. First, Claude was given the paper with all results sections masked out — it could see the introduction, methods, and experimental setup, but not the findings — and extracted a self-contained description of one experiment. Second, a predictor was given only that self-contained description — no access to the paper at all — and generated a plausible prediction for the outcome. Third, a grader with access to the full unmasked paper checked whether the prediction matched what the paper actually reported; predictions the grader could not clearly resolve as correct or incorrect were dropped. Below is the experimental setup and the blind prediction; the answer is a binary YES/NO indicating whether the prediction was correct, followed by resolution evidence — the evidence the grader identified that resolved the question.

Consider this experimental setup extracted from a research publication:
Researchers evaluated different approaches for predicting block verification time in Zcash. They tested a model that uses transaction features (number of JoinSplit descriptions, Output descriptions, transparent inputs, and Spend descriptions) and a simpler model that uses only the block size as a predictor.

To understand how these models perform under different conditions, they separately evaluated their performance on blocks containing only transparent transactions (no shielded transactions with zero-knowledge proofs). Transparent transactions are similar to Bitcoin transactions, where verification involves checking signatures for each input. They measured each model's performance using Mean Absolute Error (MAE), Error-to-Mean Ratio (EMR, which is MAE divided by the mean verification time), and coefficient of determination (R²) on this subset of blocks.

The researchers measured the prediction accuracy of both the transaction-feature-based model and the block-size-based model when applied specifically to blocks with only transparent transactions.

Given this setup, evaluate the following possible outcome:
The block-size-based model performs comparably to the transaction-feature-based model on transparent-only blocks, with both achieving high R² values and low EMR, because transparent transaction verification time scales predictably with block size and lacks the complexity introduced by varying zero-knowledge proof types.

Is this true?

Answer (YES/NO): NO